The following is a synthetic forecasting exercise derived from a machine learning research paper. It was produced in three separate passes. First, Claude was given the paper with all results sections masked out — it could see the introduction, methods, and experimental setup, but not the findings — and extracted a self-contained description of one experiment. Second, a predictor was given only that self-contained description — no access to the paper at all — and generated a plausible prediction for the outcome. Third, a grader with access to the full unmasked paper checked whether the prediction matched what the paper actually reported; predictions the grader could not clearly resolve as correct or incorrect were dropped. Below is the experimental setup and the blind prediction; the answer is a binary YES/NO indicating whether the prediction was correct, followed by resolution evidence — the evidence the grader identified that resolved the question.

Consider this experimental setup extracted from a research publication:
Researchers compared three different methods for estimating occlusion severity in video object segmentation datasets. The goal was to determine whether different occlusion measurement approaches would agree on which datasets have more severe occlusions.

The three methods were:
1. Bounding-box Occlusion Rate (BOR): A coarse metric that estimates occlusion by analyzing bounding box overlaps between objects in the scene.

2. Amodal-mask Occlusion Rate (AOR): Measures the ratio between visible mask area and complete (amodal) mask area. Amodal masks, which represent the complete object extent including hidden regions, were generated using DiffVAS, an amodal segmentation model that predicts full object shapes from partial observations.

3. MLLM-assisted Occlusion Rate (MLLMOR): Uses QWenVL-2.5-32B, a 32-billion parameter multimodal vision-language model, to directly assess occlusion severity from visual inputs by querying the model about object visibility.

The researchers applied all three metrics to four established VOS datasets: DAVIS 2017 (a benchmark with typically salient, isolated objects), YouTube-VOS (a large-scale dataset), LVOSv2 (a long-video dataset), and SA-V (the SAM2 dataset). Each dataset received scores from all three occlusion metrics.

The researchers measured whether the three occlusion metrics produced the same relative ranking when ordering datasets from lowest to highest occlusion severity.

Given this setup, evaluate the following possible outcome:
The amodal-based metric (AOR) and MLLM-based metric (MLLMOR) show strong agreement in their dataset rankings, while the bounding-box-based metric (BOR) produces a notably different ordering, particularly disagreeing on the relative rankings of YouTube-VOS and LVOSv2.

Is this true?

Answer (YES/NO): NO